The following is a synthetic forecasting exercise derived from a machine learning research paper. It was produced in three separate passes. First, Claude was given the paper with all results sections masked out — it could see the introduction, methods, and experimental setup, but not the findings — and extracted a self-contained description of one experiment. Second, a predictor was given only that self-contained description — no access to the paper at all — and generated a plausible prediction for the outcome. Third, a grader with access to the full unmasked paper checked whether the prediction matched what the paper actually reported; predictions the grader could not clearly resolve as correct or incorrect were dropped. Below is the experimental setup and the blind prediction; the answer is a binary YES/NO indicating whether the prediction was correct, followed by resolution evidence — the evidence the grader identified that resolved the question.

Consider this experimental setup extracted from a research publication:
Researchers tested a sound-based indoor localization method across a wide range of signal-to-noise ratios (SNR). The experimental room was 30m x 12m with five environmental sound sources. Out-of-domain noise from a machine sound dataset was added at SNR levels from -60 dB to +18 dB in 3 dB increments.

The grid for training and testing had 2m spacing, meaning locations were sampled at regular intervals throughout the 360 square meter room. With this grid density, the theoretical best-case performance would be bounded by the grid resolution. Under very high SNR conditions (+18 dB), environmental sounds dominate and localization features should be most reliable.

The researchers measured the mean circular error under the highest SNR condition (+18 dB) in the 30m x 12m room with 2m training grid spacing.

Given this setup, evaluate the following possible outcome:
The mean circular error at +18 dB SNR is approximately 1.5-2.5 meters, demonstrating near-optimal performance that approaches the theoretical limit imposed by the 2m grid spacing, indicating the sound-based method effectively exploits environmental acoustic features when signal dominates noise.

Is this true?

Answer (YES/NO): NO